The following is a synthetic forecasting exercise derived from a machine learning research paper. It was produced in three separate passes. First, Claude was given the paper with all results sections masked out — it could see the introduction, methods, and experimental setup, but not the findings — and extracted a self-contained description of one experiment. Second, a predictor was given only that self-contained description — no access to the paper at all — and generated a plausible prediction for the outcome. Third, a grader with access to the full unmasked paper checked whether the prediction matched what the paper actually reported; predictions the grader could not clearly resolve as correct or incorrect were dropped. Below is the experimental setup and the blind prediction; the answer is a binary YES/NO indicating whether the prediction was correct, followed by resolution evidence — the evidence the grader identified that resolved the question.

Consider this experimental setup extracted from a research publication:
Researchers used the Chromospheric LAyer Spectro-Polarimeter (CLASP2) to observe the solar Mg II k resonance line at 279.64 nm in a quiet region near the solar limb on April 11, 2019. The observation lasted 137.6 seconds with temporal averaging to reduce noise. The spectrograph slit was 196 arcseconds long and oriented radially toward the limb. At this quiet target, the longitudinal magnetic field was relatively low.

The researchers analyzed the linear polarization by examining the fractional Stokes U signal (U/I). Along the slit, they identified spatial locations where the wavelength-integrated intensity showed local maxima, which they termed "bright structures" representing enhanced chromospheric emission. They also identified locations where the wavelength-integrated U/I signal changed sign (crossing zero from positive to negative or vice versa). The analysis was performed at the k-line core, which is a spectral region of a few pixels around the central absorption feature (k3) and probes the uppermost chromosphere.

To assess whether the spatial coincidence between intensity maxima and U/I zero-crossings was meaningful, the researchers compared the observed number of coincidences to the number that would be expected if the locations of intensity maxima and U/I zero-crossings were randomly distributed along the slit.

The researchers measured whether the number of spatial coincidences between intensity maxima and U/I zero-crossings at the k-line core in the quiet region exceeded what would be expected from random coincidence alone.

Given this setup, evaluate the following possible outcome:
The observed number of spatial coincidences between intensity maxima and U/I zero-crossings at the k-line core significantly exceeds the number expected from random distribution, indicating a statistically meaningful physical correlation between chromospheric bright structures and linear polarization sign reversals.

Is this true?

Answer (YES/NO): YES